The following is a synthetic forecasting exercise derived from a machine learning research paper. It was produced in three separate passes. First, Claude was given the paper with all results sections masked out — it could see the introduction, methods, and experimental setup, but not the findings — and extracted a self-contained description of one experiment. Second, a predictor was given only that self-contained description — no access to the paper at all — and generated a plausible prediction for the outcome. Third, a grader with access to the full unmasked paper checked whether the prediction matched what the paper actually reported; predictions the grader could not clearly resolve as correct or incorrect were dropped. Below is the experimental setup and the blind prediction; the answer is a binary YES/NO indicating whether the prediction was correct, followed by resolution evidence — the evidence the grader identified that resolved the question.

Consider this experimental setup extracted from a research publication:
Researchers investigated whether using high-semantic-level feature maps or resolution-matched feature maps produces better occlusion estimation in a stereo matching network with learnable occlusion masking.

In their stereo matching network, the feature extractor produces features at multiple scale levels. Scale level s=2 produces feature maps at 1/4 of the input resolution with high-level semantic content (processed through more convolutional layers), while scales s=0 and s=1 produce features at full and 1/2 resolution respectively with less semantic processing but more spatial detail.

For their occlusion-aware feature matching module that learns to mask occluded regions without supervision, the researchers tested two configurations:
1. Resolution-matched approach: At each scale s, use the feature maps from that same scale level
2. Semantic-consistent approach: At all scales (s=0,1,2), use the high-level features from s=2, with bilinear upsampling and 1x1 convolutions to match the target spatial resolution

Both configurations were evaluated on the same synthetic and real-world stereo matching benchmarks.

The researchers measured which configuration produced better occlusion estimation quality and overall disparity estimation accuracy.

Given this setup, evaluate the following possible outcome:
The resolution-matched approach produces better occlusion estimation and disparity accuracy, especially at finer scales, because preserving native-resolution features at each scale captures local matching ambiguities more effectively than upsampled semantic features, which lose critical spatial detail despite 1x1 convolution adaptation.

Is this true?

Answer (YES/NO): NO